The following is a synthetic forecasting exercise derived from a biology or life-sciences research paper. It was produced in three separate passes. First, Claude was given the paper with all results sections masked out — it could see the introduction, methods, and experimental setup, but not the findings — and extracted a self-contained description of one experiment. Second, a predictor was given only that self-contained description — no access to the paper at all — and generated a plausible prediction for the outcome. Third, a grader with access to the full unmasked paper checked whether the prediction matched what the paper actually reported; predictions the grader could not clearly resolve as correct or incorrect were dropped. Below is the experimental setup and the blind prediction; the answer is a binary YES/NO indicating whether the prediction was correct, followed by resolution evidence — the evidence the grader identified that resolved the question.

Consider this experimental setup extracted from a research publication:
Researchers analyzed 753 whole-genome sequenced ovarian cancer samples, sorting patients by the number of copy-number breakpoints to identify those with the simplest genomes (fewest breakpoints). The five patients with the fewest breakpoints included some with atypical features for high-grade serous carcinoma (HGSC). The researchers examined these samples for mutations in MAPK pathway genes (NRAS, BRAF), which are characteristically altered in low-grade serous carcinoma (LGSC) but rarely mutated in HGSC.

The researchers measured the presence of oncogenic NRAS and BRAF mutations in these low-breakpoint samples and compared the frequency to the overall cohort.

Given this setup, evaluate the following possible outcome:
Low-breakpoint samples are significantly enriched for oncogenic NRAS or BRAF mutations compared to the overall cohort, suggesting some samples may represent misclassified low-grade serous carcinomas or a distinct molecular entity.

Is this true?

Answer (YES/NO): YES